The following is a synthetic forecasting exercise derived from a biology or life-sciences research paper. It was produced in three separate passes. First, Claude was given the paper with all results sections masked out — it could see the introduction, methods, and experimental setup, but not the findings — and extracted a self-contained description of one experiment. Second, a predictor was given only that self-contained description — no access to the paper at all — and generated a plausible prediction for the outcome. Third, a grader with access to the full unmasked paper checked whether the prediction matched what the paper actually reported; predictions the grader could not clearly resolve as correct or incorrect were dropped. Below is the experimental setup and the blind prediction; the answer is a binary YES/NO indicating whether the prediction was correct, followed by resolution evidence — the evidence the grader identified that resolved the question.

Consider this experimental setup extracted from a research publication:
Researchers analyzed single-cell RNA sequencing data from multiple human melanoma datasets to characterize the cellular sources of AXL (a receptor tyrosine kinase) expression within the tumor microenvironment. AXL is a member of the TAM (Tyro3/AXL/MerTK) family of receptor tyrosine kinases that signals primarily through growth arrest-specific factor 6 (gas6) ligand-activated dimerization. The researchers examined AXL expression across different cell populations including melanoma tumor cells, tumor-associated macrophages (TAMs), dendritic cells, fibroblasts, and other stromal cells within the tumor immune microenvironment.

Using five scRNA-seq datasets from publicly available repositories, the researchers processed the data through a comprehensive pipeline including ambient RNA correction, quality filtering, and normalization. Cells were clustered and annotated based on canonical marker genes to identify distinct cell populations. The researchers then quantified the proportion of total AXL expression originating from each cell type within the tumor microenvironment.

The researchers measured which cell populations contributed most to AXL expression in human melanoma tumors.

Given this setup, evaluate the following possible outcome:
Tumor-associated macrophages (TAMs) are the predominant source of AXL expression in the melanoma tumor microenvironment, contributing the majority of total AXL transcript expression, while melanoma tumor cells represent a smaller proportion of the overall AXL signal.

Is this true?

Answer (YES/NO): YES